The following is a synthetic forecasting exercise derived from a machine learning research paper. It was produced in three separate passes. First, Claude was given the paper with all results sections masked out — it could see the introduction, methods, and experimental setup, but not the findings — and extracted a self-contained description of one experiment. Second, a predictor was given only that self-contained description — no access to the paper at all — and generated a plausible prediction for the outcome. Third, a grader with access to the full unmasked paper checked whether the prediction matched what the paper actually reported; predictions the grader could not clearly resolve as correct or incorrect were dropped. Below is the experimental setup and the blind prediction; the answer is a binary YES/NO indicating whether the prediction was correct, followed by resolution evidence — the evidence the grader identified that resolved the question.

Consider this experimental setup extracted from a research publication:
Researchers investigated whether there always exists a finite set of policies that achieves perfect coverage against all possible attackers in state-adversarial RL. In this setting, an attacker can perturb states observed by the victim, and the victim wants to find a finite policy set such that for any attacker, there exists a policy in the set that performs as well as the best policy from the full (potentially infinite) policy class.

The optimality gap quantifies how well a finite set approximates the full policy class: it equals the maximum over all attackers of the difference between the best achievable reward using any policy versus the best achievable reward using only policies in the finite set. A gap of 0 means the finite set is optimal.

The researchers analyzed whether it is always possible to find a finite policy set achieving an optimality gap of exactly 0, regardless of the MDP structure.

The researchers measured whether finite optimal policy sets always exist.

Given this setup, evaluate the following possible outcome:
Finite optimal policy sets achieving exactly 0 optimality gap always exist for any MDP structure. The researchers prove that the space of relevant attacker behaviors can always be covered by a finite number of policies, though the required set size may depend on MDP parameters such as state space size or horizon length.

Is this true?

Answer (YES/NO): YES